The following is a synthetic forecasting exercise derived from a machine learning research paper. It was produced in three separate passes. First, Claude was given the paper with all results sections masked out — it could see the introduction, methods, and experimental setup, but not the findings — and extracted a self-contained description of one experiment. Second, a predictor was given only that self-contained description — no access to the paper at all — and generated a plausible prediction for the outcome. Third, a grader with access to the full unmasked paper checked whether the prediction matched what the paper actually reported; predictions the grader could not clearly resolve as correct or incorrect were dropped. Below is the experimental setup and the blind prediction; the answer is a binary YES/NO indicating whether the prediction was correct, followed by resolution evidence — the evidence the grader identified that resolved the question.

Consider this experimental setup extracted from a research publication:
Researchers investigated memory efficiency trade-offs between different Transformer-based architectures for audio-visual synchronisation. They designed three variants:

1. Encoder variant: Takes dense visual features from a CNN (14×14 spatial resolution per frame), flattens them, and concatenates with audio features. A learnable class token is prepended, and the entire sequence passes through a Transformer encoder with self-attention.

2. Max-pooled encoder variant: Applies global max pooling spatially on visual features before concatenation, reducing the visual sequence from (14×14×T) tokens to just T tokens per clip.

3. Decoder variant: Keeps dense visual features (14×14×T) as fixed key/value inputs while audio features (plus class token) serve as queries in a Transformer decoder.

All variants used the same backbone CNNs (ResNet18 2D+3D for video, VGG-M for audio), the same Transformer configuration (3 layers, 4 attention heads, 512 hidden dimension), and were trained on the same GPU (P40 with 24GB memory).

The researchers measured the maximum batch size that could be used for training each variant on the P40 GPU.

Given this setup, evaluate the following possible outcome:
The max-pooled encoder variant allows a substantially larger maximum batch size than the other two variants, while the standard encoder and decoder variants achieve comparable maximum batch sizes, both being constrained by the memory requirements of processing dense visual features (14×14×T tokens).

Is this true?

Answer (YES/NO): NO